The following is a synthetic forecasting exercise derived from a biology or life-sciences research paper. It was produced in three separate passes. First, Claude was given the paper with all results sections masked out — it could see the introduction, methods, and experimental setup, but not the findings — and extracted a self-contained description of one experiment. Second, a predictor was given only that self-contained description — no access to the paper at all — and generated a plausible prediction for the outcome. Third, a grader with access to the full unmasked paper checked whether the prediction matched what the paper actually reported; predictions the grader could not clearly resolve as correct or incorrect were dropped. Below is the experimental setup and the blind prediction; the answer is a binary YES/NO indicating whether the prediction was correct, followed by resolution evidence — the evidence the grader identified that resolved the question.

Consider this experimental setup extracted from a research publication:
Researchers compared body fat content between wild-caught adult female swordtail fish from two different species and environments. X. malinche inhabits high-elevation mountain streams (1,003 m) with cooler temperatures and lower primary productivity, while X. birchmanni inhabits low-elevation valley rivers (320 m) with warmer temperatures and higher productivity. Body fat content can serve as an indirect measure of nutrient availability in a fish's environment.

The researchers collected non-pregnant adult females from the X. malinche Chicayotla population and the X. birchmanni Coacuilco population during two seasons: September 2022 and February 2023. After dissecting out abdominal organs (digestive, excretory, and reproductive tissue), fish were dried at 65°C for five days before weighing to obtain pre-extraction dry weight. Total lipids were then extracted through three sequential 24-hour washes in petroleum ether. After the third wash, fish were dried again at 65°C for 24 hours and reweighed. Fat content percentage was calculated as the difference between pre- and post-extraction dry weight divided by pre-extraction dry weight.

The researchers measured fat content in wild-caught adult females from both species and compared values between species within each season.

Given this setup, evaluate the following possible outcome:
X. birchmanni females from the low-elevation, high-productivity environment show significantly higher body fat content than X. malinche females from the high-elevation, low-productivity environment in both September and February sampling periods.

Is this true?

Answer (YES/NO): NO